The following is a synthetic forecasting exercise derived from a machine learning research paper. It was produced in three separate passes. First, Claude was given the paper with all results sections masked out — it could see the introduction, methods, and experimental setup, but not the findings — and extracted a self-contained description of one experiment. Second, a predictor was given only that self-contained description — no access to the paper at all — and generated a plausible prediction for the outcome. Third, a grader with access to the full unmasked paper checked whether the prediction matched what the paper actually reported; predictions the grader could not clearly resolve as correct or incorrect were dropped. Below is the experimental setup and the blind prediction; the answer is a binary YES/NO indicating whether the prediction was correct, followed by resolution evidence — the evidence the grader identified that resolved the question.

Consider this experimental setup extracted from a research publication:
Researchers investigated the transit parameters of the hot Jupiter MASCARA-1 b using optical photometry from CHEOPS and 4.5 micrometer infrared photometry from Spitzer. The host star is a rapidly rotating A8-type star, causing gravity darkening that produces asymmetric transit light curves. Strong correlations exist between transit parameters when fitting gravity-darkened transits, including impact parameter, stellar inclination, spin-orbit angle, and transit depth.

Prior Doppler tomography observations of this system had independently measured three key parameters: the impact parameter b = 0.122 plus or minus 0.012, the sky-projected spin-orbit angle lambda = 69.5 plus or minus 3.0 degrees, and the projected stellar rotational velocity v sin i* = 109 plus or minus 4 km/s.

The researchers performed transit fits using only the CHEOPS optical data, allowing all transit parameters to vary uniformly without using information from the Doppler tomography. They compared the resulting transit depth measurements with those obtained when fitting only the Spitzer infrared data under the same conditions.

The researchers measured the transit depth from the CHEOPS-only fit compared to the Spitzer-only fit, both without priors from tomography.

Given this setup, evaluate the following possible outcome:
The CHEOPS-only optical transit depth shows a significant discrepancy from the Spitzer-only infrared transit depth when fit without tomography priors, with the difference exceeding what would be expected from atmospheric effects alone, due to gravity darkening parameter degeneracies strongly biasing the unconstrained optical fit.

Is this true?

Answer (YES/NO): YES